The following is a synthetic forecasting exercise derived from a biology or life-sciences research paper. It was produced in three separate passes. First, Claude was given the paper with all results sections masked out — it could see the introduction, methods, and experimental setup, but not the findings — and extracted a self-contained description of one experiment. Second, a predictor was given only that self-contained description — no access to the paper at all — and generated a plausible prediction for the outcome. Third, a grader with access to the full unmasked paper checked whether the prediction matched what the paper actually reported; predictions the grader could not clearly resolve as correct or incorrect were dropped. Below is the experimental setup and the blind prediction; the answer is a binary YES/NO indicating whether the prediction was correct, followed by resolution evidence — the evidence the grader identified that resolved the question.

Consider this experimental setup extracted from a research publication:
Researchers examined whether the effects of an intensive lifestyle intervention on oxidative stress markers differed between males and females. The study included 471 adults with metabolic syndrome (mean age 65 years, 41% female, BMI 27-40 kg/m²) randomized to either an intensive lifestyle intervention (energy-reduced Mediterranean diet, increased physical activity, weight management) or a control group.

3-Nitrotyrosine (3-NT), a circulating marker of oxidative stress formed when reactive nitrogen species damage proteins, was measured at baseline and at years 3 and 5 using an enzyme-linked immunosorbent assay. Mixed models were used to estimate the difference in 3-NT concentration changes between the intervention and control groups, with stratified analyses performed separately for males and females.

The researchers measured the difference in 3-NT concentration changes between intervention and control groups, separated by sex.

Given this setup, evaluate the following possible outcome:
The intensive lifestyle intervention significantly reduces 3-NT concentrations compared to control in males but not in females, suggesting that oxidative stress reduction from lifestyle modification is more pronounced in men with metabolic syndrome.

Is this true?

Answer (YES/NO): NO